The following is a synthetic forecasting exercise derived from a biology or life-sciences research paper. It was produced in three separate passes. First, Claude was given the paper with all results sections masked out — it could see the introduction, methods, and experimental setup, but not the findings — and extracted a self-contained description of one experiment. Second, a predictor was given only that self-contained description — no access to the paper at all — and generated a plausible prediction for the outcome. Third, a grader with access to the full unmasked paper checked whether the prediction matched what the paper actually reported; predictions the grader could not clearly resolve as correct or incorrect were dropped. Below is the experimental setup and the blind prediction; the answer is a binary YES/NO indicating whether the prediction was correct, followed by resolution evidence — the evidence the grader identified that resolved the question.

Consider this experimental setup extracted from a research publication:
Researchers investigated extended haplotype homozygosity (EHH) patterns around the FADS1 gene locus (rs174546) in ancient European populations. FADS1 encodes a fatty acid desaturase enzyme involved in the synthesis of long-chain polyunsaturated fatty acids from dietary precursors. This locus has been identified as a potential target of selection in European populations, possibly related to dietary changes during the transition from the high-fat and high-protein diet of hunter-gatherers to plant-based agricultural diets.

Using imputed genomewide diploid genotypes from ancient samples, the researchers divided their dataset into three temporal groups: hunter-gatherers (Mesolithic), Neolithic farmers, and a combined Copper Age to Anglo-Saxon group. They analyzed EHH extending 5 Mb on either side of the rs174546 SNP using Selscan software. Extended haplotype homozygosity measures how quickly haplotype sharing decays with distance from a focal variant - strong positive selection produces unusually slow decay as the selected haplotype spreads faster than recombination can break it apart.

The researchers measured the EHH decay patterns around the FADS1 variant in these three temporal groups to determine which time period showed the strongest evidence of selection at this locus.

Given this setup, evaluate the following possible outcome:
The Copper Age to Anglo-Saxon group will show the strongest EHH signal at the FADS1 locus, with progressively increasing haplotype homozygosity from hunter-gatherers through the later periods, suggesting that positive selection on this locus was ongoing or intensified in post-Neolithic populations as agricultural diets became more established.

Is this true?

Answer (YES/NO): NO